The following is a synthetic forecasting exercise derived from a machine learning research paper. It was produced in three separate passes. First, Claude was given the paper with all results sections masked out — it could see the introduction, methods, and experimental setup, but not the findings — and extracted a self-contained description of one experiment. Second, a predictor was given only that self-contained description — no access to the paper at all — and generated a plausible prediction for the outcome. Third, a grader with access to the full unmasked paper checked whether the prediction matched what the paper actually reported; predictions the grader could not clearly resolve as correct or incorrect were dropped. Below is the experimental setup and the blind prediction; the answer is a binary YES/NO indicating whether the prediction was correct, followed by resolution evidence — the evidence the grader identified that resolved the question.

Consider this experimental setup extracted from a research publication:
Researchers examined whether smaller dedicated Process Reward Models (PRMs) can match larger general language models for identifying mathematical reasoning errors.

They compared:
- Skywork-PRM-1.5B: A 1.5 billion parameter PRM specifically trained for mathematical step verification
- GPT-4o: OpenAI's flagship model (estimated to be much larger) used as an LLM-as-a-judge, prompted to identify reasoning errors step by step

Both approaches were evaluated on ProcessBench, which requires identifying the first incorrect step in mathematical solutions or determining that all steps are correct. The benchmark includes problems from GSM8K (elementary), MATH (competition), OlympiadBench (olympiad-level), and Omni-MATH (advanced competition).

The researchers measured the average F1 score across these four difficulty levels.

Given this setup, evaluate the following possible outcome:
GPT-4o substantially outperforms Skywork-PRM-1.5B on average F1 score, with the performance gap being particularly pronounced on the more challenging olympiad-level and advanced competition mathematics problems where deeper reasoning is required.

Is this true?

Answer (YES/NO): YES